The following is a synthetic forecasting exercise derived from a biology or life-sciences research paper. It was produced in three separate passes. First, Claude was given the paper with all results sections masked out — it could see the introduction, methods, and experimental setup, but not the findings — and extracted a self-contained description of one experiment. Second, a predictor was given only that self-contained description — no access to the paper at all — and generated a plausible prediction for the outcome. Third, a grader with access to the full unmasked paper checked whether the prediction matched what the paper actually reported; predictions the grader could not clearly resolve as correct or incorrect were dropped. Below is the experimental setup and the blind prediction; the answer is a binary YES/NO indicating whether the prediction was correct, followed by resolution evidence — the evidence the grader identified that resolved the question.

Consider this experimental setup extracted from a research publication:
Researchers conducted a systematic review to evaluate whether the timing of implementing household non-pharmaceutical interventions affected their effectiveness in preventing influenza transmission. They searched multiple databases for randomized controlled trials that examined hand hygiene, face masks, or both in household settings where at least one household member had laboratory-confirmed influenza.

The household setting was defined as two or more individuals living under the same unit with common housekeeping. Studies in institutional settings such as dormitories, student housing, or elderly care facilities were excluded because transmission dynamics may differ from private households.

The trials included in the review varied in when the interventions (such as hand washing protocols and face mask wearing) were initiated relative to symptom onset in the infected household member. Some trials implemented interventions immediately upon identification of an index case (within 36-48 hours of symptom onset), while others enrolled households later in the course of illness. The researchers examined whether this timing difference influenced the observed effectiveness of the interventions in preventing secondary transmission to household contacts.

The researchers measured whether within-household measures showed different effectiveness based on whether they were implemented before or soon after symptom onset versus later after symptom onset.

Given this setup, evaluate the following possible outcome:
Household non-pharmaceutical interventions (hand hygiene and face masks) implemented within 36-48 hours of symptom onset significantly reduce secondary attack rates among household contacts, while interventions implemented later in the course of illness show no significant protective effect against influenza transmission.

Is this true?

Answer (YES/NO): YES